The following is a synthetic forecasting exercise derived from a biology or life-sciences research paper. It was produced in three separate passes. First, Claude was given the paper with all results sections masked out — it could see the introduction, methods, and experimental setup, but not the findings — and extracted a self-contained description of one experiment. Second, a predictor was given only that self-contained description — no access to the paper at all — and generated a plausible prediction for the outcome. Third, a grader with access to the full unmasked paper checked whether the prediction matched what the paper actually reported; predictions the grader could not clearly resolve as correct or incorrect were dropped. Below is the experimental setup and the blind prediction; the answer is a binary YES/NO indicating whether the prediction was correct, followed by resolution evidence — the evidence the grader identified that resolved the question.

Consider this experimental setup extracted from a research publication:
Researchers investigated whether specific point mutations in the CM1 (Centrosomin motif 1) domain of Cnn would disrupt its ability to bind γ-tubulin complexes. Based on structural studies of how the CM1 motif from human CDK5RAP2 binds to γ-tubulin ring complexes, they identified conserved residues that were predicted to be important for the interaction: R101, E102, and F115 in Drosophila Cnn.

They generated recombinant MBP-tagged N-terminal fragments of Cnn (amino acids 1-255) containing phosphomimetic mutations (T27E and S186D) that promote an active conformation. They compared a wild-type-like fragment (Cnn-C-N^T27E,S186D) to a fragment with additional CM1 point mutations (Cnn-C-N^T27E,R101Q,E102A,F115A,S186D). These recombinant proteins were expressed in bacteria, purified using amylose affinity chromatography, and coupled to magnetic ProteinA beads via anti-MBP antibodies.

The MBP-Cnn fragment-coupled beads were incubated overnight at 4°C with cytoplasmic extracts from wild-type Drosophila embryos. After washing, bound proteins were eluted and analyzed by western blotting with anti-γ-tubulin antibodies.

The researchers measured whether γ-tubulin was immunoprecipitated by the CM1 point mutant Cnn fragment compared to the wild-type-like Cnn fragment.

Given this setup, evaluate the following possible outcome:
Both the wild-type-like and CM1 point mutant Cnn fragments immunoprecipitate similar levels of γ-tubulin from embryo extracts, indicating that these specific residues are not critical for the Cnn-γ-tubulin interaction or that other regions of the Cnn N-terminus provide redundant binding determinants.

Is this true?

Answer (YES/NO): NO